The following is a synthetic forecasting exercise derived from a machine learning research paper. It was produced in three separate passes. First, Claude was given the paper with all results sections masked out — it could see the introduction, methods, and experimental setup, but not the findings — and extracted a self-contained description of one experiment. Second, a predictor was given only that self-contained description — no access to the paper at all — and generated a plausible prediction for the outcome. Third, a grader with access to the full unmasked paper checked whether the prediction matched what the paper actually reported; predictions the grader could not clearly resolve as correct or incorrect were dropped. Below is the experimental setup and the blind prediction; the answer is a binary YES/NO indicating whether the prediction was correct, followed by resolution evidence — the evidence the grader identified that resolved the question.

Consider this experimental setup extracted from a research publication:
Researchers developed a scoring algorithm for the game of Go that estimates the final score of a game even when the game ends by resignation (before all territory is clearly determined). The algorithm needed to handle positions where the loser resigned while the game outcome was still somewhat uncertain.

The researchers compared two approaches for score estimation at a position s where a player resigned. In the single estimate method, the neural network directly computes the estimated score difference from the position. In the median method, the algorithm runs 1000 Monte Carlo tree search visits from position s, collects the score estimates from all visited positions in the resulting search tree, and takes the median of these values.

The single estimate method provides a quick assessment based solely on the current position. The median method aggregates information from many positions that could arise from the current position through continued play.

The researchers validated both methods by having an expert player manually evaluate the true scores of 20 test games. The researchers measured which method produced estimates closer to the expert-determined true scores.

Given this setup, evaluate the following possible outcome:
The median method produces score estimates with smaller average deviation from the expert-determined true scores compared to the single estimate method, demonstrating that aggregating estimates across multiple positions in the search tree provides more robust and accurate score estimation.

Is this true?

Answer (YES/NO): YES